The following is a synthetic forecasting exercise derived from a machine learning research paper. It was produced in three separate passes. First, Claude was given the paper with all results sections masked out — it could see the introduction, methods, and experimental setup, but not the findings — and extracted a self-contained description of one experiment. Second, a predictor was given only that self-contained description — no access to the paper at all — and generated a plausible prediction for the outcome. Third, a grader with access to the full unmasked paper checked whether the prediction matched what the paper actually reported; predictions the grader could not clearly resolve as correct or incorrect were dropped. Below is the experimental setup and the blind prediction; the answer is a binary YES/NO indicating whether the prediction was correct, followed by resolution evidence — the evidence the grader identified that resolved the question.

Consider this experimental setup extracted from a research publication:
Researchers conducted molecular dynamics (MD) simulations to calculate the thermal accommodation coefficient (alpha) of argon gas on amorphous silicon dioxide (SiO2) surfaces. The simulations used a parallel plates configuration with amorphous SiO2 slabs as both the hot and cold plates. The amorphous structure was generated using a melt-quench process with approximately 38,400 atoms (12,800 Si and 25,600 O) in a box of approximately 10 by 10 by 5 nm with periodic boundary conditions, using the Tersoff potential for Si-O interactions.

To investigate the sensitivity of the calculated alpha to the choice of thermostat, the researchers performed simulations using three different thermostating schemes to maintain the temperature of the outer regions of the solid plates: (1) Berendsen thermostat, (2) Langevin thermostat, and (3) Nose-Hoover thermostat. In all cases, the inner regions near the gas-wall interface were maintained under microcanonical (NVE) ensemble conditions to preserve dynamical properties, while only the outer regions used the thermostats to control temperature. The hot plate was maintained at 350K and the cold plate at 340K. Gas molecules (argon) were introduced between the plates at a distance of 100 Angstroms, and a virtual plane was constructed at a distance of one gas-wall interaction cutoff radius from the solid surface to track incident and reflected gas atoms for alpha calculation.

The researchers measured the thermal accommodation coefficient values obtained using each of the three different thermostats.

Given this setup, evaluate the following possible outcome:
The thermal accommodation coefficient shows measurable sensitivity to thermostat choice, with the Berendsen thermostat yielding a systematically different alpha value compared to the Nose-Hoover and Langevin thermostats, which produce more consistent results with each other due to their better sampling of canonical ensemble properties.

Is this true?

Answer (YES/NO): NO